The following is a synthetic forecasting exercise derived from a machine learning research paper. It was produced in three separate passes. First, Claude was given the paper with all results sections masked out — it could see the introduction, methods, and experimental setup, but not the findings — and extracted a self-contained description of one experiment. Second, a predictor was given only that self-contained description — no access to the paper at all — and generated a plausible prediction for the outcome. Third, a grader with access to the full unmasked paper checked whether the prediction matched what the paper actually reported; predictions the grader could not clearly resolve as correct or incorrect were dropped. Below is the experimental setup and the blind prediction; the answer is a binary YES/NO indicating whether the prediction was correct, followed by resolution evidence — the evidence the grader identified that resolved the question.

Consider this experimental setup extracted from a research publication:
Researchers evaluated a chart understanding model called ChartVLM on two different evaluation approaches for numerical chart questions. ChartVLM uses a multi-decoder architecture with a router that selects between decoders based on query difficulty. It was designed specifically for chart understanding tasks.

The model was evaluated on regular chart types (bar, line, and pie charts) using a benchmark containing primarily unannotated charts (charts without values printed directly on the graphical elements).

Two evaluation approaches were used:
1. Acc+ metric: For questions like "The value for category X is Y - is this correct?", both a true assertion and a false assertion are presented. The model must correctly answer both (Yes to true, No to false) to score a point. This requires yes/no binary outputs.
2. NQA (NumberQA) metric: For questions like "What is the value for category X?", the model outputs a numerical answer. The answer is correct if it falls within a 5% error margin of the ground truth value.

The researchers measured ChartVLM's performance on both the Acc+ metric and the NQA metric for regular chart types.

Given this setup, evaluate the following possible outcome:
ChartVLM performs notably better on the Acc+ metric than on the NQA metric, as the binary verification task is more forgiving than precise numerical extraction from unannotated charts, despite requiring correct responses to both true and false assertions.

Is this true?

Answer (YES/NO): NO